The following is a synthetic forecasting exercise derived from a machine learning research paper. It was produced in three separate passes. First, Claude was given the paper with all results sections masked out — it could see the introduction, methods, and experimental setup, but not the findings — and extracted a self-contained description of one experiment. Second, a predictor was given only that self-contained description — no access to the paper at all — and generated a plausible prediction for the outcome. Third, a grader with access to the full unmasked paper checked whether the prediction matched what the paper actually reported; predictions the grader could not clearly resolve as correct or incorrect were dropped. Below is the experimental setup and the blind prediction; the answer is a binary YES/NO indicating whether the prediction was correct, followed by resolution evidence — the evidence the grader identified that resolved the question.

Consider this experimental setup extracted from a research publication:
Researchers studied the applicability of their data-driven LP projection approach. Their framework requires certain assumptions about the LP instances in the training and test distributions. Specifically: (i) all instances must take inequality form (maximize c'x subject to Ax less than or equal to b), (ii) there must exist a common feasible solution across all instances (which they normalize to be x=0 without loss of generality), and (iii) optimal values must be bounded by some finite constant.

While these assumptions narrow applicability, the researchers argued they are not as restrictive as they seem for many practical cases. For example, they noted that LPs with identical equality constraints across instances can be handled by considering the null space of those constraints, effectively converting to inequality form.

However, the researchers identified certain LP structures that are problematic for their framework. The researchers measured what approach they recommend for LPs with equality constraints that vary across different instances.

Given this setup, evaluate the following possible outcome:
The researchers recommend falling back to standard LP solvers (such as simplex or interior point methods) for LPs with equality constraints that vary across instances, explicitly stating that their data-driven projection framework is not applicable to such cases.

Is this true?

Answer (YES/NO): NO